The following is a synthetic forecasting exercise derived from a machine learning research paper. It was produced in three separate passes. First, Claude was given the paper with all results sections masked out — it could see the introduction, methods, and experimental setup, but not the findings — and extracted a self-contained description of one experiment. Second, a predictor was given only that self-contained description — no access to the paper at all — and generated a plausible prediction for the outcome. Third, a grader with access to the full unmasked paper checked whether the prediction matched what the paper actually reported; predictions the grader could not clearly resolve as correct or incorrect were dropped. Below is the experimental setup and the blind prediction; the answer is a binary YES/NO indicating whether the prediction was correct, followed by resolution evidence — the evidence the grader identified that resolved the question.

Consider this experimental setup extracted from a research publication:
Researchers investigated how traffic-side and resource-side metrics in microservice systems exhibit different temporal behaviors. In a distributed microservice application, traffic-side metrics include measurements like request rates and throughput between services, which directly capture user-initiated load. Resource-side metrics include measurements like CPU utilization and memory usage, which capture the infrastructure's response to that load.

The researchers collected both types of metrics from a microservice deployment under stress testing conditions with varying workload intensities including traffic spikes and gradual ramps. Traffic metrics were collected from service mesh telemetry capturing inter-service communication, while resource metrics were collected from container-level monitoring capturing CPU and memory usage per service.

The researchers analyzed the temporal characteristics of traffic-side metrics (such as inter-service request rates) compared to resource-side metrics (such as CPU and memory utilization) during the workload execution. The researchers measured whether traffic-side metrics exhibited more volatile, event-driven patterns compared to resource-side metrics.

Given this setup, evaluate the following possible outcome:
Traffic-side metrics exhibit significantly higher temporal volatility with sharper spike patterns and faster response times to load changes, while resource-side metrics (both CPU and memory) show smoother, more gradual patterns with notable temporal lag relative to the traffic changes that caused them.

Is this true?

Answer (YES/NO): YES